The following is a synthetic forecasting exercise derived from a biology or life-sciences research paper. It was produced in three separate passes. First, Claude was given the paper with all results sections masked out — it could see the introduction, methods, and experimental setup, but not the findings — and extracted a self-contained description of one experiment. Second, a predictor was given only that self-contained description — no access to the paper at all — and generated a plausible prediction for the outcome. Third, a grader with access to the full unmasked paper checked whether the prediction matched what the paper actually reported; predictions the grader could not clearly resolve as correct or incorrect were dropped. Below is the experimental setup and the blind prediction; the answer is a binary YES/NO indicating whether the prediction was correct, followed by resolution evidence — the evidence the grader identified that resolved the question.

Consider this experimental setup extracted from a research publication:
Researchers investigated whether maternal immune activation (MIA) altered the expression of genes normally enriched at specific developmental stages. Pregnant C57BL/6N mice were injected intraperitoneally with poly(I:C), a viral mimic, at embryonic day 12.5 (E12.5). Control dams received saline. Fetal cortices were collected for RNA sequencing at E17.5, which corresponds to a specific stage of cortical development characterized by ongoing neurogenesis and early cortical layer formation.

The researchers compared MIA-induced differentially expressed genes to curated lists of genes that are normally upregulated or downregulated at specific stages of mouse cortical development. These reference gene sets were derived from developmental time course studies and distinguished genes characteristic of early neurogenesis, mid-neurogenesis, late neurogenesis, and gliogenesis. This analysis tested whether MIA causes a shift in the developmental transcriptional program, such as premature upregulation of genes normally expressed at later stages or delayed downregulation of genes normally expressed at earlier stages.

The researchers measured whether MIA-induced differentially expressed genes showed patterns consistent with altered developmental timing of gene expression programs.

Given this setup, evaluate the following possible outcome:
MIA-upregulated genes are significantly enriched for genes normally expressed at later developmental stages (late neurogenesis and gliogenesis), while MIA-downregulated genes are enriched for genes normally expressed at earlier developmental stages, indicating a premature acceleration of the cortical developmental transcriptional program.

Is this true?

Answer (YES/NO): YES